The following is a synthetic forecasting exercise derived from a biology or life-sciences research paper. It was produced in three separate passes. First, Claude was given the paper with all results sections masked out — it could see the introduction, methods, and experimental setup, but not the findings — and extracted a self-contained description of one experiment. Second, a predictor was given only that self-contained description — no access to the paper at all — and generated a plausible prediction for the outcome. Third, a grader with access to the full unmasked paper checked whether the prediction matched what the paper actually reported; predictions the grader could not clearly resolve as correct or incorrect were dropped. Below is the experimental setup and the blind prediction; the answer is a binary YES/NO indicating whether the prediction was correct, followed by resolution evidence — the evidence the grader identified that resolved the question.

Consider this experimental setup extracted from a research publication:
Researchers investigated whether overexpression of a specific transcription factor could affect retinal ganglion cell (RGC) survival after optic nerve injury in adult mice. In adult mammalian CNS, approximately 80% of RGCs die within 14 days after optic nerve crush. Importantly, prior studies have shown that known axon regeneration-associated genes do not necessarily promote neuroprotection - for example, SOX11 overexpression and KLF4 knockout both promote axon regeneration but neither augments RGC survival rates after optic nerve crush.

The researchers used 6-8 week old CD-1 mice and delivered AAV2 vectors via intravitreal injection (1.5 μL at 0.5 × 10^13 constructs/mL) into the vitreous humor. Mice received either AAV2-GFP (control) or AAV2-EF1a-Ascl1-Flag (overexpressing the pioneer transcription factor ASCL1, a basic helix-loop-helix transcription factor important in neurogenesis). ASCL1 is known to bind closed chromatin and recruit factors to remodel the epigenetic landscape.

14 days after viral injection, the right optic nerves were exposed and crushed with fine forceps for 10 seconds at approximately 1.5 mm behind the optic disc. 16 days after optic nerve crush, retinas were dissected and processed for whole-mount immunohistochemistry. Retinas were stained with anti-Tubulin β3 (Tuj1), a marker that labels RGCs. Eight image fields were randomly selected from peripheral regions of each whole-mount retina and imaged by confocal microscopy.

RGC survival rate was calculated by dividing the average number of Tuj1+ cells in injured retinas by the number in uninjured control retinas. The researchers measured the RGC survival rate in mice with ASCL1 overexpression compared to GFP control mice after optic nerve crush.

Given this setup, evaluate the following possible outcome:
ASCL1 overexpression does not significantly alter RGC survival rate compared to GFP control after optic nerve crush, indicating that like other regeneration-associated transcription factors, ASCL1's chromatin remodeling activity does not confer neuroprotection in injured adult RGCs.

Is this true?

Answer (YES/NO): NO